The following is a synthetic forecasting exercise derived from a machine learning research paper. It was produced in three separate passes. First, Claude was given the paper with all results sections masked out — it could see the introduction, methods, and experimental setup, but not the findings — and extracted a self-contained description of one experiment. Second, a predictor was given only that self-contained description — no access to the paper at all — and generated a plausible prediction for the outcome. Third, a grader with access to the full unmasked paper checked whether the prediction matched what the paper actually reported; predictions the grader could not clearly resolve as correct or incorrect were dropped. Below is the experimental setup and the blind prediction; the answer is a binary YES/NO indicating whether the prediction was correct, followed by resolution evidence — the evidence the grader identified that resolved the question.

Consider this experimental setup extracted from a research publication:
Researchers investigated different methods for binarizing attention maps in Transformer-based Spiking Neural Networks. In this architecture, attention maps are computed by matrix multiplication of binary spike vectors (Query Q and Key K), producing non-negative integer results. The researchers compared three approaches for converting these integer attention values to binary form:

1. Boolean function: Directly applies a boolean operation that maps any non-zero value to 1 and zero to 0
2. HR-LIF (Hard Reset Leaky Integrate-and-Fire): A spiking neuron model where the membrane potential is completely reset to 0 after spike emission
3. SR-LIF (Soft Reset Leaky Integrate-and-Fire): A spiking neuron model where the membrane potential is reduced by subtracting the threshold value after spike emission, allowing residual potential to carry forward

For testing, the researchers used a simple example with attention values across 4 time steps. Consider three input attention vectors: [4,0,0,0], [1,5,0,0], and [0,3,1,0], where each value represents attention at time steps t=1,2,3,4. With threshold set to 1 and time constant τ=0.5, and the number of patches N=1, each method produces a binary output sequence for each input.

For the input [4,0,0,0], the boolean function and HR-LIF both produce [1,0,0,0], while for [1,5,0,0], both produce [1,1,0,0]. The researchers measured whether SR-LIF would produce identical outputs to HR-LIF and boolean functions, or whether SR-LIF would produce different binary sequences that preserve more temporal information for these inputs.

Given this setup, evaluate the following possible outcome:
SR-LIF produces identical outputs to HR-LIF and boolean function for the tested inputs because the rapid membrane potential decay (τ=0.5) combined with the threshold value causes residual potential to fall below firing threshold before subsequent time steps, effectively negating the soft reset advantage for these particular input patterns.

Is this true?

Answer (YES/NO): NO